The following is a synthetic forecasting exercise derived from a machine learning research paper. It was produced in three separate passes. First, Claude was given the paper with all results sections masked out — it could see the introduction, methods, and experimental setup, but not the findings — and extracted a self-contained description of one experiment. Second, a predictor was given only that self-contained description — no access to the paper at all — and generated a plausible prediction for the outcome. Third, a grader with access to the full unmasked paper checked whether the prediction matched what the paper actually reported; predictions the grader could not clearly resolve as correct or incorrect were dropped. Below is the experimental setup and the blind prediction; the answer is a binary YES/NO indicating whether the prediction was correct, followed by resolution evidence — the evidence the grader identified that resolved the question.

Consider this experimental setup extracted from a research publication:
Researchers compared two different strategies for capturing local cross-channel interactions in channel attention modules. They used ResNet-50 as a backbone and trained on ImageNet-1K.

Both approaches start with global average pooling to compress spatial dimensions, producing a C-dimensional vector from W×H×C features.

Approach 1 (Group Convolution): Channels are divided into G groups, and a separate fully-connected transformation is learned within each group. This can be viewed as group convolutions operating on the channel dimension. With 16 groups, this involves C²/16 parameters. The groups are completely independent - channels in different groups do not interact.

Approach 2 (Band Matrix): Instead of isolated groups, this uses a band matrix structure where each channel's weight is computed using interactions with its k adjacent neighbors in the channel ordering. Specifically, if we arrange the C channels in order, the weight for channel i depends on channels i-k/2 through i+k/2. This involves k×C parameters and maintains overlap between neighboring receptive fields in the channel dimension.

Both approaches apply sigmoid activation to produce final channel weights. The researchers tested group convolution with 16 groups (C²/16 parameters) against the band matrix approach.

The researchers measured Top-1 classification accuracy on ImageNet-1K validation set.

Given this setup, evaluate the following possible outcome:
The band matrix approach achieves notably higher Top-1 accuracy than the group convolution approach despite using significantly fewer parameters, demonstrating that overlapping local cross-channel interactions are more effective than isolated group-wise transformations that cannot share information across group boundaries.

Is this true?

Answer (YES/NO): YES